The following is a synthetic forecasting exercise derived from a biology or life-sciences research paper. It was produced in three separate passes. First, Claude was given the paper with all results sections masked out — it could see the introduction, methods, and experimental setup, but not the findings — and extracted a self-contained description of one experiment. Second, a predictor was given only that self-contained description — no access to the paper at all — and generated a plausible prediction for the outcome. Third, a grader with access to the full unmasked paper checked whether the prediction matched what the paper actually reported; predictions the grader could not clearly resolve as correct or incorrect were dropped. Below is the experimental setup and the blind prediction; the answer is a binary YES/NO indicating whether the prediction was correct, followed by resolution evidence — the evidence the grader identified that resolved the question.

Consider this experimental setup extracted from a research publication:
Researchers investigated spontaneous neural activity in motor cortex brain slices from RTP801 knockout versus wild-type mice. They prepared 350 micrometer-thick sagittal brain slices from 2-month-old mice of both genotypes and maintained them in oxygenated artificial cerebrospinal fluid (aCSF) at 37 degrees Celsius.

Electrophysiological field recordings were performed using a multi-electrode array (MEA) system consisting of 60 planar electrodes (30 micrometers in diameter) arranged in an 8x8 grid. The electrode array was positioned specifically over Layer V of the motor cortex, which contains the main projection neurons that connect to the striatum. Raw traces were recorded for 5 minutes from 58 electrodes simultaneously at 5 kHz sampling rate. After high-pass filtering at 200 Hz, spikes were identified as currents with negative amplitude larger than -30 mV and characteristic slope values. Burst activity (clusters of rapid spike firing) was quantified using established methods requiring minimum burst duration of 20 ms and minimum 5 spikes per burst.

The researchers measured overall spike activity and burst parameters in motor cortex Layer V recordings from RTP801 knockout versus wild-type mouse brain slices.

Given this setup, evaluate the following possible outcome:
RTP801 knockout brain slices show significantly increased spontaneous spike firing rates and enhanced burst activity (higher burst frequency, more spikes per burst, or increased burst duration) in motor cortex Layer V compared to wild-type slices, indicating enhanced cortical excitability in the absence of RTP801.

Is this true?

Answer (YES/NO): YES